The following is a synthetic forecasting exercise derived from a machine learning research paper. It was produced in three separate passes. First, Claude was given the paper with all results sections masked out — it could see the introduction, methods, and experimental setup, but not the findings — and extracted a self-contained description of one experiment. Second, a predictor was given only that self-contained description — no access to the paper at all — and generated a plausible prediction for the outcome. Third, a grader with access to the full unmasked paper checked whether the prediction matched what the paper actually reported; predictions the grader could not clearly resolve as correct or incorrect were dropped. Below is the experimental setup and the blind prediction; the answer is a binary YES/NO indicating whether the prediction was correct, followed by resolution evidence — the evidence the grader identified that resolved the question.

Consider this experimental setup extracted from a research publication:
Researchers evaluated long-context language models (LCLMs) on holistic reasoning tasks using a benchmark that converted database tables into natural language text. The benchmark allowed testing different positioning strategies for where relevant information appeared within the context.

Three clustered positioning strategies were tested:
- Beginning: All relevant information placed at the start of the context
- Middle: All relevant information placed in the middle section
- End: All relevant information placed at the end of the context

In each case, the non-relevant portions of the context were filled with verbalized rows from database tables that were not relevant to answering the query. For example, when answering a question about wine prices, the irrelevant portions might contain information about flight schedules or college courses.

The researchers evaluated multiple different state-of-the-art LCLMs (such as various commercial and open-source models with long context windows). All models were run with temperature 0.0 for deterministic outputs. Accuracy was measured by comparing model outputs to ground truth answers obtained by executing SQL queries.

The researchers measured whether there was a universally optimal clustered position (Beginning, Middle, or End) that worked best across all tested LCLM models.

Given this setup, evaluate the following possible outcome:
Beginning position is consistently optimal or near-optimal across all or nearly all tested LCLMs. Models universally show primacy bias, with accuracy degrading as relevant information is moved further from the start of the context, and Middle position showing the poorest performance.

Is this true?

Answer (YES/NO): NO